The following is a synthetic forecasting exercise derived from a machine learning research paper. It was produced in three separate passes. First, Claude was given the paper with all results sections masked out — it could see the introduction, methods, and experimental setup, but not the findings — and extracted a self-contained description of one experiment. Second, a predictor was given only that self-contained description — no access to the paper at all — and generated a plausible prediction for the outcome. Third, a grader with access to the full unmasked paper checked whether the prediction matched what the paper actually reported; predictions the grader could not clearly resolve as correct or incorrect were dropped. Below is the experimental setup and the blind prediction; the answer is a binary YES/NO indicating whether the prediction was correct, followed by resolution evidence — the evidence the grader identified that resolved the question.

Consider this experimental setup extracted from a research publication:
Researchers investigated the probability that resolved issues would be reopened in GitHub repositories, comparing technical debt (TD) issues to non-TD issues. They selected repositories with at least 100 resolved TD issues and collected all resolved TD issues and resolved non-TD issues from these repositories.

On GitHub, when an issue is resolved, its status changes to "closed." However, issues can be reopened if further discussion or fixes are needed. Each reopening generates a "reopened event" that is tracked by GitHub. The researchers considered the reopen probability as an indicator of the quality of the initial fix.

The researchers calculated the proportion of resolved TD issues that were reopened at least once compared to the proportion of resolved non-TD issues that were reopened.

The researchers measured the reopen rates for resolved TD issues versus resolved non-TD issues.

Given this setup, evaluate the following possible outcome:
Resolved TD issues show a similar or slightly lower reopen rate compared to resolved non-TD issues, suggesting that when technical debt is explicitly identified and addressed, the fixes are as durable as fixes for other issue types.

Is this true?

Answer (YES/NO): NO